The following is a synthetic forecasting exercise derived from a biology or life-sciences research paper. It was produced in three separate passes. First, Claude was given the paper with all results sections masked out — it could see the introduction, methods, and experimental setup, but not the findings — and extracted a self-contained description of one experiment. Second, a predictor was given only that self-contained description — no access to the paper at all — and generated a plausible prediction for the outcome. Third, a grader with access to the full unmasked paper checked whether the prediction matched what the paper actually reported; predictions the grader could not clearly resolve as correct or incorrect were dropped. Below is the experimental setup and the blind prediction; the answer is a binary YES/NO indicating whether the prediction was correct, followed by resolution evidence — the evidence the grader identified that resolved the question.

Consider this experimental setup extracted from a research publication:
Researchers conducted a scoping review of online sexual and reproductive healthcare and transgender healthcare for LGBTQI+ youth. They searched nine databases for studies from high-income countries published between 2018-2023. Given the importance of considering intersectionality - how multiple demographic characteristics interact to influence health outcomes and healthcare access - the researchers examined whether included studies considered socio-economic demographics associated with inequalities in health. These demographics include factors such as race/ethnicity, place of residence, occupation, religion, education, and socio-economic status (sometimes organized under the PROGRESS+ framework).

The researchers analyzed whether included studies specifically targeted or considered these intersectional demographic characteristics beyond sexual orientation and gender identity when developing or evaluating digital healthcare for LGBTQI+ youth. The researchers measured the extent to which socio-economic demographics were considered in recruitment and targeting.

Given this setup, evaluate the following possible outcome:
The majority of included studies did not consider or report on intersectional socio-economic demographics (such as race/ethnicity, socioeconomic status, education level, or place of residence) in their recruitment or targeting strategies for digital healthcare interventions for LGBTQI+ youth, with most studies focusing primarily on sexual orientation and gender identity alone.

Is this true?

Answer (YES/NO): YES